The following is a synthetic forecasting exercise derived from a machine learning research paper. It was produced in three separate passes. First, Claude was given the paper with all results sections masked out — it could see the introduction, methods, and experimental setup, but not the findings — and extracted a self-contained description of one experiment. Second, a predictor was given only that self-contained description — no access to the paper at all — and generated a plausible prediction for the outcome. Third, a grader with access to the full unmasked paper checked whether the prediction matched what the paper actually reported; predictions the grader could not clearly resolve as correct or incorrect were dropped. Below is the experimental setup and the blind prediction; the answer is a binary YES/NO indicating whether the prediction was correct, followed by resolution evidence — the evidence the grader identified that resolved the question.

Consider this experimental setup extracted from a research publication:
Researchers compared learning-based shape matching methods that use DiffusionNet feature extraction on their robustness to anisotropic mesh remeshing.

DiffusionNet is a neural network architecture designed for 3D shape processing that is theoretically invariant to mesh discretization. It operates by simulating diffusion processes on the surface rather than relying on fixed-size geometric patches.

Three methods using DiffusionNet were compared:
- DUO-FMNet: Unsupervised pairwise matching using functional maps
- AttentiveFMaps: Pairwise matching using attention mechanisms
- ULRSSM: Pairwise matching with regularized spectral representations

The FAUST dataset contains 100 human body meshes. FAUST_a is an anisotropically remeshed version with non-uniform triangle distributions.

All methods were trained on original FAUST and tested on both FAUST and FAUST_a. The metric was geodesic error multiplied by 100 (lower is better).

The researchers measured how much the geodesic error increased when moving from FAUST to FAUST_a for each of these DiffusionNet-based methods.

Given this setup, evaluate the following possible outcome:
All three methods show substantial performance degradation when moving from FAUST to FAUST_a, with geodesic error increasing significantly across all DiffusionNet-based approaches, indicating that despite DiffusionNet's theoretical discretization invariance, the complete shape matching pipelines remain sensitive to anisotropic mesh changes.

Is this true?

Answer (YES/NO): NO